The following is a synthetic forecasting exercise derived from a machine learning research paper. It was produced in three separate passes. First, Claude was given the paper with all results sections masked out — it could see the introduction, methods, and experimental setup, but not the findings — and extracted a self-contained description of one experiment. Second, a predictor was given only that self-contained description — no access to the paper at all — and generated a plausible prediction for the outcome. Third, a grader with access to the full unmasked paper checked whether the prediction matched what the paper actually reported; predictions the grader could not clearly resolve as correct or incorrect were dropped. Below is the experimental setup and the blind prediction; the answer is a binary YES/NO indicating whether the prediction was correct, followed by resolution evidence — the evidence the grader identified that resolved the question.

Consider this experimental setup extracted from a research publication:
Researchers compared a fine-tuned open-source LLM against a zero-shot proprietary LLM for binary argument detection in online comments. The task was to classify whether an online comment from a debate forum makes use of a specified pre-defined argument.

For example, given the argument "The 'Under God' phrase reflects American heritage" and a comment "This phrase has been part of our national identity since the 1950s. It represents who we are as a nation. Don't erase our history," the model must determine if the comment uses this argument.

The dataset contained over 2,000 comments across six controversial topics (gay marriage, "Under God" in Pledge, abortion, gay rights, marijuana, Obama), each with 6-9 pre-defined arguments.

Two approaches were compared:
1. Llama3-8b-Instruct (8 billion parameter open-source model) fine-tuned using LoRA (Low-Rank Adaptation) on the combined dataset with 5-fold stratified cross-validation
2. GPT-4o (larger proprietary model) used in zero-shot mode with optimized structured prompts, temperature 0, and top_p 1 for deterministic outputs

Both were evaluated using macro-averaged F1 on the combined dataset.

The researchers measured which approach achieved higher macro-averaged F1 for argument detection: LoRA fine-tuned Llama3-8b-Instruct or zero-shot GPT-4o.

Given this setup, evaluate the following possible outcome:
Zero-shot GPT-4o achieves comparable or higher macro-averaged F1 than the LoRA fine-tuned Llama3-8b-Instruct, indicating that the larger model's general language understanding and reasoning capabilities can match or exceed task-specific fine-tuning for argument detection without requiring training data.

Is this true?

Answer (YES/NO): NO